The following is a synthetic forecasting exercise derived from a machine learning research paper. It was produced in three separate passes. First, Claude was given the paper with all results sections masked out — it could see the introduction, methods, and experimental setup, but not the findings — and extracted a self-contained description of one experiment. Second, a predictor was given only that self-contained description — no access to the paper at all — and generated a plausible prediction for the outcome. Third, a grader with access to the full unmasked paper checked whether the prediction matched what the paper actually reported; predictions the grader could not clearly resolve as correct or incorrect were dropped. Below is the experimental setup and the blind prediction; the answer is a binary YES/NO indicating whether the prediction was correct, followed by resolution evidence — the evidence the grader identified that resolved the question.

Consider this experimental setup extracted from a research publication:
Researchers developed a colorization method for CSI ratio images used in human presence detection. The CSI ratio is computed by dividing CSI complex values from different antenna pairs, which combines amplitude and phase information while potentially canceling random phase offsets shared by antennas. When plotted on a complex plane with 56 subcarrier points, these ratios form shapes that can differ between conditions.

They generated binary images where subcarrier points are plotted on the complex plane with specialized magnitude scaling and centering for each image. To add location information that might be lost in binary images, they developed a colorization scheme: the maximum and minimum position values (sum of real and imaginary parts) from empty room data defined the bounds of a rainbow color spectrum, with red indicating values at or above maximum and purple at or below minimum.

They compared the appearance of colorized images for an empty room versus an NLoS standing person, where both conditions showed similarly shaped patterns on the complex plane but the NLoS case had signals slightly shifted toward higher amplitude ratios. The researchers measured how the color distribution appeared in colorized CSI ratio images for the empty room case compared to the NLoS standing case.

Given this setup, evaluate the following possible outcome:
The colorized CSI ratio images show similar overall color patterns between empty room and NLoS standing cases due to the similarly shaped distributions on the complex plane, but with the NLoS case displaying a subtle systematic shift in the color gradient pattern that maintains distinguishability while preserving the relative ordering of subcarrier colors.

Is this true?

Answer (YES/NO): NO